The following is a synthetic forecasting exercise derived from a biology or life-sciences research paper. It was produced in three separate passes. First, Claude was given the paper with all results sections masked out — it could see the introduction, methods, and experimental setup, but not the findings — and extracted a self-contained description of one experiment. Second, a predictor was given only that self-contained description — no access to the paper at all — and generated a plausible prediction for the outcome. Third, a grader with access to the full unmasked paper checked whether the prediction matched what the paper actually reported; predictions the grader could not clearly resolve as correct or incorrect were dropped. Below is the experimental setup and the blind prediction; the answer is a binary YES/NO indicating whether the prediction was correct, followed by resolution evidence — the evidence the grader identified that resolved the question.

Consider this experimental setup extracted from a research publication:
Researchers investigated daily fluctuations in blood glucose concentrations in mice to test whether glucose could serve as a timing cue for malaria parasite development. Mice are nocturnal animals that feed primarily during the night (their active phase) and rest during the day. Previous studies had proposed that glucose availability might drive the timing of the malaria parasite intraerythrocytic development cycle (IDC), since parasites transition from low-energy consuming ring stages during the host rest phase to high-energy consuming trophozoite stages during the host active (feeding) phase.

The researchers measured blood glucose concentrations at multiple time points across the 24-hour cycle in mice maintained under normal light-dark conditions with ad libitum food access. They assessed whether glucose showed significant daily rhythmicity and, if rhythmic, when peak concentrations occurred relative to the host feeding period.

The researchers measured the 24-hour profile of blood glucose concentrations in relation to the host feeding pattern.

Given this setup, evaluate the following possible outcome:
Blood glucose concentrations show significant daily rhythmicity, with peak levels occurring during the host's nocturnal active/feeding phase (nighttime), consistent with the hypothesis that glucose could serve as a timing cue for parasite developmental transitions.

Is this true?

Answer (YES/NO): NO